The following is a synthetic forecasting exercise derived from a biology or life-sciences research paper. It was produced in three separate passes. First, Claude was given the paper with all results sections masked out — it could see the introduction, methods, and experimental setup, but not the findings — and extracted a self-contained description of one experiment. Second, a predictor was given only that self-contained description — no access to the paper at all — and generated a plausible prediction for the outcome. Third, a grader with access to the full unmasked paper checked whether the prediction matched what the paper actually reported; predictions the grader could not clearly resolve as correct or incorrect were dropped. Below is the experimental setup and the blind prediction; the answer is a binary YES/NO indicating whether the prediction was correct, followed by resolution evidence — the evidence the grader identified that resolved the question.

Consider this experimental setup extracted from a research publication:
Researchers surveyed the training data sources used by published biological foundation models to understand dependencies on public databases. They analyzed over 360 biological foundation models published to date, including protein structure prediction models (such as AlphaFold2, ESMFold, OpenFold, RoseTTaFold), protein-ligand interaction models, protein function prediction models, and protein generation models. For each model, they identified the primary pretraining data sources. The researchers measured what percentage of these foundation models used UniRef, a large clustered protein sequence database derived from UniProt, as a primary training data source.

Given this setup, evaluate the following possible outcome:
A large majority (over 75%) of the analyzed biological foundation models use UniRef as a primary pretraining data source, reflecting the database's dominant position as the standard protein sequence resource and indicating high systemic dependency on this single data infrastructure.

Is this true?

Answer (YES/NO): YES